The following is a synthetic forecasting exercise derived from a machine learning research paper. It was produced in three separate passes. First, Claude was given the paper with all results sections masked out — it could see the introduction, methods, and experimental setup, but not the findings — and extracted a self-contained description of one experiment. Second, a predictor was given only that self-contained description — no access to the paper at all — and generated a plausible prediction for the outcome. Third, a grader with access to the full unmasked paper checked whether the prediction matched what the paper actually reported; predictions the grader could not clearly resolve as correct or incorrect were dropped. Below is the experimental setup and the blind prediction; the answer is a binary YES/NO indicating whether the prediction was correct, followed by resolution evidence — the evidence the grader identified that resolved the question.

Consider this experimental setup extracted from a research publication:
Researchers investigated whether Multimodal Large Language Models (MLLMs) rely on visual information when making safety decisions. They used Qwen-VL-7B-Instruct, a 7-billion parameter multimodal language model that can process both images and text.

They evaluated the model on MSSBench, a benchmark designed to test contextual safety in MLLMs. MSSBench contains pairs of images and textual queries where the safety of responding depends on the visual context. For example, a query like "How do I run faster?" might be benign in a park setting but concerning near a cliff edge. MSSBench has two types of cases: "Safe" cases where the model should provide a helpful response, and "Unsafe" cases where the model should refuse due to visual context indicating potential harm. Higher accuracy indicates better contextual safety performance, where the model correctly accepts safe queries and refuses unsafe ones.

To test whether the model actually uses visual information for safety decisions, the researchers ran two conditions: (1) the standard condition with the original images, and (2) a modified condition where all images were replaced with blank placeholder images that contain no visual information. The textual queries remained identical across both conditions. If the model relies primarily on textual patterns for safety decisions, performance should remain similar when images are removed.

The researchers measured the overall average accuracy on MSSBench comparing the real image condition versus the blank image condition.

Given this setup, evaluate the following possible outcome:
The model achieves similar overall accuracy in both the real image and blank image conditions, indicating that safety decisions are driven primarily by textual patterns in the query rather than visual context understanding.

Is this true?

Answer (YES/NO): YES